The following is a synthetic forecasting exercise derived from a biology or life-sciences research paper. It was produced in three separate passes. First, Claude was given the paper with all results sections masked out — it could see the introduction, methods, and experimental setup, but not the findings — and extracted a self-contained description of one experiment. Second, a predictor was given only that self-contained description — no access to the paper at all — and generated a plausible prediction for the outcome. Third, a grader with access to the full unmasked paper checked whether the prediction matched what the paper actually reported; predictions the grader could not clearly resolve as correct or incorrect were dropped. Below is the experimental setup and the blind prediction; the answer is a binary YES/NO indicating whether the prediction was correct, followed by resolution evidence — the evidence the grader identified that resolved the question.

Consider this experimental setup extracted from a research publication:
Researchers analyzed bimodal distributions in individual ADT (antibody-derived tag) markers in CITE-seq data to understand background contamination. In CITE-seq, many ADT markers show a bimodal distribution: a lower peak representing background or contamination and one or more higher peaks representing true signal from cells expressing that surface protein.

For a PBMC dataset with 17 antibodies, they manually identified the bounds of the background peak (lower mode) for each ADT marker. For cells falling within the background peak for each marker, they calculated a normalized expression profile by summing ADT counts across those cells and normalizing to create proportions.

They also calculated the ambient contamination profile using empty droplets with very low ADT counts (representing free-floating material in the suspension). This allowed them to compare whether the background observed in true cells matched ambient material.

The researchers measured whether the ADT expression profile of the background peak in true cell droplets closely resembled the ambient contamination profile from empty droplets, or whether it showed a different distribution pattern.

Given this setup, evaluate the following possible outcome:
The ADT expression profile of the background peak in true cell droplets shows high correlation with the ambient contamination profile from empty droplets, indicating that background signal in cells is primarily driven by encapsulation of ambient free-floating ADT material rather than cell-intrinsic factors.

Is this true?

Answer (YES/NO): NO